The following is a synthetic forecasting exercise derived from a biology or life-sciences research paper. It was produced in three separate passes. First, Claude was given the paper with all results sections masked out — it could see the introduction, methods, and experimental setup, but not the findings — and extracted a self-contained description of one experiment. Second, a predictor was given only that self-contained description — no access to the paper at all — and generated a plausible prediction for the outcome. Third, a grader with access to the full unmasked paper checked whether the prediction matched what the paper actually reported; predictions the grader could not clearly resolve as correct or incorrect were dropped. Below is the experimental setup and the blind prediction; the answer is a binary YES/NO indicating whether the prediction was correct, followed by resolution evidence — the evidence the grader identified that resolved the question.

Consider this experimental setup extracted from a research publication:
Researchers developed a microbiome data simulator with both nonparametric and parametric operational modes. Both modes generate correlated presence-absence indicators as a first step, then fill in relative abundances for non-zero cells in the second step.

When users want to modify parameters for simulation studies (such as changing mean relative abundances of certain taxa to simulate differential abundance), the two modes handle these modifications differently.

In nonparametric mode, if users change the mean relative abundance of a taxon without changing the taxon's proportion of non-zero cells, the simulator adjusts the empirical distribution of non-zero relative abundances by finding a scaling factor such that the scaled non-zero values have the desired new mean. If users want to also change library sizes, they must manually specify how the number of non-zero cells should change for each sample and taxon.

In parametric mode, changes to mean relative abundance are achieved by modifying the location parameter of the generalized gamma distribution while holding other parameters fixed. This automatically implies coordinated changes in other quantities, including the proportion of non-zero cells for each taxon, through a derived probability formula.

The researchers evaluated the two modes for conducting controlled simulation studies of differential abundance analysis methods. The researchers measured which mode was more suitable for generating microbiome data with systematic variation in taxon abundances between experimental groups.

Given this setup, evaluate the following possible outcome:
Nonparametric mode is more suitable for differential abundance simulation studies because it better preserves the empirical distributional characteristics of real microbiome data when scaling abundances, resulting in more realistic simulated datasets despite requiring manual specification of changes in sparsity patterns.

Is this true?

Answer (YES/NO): NO